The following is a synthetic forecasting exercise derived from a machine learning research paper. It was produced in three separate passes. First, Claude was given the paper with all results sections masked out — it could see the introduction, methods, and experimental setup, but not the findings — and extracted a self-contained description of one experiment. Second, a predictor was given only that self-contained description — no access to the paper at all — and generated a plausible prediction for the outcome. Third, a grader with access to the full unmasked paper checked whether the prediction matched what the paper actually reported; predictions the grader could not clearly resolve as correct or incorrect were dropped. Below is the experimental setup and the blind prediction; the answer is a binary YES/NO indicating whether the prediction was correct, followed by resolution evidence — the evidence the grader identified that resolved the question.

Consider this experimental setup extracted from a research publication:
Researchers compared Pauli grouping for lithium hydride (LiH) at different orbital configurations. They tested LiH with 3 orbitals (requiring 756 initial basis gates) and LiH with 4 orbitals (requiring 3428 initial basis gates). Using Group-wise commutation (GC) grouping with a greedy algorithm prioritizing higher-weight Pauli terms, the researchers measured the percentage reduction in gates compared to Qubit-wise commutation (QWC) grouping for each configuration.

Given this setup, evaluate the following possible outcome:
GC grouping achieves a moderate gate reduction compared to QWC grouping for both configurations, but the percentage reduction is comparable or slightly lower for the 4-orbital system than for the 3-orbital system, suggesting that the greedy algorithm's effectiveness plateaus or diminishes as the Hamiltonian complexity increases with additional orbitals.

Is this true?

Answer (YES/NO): NO